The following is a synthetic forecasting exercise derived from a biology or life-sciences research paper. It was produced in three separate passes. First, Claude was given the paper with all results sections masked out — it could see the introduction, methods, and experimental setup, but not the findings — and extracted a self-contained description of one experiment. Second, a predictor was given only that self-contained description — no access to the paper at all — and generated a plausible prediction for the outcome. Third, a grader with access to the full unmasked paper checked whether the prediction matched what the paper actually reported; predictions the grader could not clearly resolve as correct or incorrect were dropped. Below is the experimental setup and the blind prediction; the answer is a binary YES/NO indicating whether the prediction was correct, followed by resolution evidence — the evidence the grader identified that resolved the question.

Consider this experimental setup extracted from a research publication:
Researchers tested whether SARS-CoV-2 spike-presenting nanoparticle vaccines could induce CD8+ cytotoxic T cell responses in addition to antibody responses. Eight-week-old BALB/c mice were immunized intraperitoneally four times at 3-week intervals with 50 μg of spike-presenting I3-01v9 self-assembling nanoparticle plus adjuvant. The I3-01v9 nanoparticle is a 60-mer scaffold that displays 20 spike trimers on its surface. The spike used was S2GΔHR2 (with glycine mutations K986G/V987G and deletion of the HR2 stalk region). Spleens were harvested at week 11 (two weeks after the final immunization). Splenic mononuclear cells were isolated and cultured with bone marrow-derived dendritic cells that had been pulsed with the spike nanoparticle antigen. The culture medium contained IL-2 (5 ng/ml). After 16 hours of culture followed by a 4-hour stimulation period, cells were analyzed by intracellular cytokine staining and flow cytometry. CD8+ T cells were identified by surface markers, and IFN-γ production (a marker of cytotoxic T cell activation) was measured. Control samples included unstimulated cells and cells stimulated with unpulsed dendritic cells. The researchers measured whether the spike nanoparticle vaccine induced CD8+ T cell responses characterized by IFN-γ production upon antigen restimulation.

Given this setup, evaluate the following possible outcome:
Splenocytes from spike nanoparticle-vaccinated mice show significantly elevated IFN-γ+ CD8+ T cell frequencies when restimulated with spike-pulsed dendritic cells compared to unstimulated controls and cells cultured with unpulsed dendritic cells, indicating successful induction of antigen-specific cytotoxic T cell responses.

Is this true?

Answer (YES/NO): YES